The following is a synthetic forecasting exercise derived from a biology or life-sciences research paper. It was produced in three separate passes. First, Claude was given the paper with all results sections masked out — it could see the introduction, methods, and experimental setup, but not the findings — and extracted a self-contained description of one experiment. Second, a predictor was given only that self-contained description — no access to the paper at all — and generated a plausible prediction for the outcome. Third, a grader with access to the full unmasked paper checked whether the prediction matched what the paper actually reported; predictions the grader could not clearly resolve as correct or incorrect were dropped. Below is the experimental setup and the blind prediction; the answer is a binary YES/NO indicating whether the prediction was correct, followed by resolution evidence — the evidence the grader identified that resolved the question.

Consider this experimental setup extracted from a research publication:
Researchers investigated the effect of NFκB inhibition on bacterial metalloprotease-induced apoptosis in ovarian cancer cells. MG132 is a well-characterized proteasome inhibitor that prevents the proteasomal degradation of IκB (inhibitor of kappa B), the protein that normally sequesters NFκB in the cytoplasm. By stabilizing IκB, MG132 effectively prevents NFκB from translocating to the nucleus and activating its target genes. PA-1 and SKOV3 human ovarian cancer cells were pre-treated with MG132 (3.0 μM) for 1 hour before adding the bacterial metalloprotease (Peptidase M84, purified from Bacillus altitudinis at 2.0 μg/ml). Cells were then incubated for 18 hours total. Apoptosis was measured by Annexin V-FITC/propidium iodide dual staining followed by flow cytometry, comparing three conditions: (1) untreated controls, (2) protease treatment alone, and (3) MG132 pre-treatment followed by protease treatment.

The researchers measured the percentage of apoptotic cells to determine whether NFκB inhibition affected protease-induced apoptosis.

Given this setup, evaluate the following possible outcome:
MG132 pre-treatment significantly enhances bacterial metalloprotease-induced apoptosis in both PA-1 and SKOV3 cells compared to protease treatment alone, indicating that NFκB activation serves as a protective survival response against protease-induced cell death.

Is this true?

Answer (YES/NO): NO